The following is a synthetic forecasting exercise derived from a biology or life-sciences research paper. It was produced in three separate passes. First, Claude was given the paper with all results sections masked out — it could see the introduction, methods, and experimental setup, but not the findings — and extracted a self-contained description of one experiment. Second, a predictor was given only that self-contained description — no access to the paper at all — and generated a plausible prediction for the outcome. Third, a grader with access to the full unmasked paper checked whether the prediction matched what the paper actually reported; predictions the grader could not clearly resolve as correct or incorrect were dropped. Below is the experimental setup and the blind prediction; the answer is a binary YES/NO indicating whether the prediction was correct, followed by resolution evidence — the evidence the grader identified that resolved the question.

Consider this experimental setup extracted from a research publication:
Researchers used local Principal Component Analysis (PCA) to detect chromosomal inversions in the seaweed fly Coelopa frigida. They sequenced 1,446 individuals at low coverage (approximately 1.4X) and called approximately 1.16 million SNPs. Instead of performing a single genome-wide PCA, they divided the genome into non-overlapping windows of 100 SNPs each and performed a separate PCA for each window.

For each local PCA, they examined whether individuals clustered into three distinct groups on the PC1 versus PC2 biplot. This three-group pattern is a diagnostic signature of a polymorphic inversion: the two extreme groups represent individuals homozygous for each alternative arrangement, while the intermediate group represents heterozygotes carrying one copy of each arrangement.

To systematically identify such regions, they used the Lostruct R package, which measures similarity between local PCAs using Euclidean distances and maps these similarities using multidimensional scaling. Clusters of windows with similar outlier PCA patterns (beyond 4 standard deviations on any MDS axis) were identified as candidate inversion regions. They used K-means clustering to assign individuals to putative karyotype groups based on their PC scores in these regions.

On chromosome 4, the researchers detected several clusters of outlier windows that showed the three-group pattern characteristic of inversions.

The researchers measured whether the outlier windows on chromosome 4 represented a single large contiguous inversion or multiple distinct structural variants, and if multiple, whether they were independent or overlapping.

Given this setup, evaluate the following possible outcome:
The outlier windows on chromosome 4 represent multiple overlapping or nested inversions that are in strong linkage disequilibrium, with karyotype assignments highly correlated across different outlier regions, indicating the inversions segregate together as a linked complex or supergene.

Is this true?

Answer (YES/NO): NO